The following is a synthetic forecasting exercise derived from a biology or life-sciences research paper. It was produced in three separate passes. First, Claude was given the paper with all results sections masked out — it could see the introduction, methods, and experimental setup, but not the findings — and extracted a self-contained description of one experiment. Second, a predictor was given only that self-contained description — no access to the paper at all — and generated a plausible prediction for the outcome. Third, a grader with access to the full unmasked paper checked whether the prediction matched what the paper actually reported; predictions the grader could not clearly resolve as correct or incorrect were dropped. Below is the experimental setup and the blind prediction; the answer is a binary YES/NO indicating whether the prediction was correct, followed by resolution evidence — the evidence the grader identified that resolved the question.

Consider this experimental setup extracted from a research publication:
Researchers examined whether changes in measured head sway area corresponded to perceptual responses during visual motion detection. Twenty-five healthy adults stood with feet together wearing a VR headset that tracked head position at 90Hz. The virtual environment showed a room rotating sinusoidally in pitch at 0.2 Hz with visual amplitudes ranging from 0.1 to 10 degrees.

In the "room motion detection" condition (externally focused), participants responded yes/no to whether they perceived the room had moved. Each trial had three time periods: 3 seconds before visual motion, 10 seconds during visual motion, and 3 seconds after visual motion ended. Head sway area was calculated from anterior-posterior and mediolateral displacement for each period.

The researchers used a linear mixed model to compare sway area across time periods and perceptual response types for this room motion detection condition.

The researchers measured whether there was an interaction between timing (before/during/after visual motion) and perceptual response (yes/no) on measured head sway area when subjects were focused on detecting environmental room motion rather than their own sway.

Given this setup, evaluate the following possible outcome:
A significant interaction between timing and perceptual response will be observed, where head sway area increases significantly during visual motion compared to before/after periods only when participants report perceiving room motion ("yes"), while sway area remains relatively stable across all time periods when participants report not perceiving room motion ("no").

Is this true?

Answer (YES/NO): NO